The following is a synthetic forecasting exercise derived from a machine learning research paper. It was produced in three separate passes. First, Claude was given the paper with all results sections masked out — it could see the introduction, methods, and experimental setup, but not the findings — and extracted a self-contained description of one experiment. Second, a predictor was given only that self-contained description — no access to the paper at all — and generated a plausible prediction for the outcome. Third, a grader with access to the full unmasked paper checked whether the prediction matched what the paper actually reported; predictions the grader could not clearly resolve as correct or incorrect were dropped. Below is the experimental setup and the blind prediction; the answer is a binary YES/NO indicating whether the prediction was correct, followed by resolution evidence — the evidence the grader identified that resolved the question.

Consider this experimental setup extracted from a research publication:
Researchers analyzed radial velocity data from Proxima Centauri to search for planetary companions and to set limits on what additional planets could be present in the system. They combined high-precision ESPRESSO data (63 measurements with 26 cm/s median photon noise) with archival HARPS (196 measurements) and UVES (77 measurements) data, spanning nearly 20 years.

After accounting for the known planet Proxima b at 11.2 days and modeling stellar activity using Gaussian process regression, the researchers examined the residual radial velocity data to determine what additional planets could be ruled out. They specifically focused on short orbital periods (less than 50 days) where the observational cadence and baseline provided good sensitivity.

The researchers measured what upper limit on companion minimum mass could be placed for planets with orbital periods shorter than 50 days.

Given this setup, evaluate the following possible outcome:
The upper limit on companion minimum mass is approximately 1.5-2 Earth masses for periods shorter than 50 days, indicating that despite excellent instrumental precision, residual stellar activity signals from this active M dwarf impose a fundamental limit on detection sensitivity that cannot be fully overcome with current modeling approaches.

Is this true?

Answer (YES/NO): NO